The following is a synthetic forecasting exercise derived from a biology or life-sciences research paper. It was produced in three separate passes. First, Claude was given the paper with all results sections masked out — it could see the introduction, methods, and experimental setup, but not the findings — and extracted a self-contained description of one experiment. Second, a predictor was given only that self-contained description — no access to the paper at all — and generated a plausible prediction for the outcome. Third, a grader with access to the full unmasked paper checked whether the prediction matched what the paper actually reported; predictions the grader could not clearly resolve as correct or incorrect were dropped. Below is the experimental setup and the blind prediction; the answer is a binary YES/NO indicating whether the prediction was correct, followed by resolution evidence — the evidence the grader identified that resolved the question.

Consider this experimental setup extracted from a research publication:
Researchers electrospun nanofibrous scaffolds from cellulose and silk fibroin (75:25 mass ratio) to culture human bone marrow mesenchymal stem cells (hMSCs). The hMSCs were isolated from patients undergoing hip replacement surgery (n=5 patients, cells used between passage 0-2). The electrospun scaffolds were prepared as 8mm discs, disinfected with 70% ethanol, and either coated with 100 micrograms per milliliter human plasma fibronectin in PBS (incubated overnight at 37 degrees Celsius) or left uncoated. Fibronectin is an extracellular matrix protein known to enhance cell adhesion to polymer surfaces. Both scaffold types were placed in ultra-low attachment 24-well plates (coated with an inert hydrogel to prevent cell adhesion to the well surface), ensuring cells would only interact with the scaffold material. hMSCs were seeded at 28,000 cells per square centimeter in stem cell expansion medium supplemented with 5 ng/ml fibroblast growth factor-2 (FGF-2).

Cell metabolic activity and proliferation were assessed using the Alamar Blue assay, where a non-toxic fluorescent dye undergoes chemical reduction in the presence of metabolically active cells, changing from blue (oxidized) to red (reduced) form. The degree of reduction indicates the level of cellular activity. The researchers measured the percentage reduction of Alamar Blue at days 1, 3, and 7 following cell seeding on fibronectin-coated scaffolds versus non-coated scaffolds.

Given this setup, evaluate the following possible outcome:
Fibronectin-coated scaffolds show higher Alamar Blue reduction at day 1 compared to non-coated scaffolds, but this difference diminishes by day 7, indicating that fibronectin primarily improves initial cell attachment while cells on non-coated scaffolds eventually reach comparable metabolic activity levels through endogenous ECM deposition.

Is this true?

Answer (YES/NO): NO